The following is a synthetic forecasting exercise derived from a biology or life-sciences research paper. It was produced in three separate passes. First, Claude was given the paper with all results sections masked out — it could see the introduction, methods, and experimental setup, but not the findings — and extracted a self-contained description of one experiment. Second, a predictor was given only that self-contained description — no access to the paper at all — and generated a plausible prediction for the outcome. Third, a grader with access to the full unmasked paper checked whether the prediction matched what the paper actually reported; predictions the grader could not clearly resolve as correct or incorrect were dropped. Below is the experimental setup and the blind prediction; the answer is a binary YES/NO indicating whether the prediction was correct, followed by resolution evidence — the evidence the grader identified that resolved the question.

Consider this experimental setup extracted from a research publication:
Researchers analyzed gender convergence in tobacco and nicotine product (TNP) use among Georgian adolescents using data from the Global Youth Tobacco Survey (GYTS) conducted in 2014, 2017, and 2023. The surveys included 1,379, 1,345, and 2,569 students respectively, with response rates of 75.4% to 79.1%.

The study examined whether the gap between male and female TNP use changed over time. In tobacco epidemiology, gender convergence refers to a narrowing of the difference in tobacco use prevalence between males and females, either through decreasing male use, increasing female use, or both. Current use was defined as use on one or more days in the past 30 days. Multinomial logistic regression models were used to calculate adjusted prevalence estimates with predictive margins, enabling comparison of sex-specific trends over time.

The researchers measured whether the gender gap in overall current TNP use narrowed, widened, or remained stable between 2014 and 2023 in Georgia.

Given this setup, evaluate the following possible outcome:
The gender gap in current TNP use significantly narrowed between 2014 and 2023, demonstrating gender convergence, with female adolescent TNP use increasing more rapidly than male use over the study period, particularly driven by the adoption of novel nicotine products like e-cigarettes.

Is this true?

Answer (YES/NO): YES